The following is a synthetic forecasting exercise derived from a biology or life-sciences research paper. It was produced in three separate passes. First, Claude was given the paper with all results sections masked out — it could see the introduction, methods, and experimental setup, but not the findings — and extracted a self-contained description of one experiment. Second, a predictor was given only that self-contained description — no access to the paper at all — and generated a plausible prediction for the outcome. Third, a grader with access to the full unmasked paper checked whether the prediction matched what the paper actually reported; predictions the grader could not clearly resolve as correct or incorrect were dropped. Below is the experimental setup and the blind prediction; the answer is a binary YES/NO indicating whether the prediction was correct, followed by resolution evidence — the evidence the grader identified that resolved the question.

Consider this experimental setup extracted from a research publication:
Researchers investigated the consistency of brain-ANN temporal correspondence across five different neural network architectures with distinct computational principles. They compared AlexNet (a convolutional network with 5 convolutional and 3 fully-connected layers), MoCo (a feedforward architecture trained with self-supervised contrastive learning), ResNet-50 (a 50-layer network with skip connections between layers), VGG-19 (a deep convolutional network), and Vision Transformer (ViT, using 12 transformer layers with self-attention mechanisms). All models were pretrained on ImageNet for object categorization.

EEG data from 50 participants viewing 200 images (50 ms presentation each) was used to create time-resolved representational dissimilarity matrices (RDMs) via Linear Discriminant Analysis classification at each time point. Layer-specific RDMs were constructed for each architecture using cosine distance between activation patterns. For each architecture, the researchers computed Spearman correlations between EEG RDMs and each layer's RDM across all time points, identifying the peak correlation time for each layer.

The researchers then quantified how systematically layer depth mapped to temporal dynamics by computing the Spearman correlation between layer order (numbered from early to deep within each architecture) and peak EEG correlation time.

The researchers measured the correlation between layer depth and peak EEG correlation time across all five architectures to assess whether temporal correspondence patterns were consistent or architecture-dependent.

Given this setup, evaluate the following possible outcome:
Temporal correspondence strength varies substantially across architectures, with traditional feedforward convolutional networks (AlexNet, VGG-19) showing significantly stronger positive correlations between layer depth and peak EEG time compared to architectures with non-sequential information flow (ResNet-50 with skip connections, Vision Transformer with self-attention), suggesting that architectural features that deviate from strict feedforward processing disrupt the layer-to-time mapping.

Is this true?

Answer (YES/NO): NO